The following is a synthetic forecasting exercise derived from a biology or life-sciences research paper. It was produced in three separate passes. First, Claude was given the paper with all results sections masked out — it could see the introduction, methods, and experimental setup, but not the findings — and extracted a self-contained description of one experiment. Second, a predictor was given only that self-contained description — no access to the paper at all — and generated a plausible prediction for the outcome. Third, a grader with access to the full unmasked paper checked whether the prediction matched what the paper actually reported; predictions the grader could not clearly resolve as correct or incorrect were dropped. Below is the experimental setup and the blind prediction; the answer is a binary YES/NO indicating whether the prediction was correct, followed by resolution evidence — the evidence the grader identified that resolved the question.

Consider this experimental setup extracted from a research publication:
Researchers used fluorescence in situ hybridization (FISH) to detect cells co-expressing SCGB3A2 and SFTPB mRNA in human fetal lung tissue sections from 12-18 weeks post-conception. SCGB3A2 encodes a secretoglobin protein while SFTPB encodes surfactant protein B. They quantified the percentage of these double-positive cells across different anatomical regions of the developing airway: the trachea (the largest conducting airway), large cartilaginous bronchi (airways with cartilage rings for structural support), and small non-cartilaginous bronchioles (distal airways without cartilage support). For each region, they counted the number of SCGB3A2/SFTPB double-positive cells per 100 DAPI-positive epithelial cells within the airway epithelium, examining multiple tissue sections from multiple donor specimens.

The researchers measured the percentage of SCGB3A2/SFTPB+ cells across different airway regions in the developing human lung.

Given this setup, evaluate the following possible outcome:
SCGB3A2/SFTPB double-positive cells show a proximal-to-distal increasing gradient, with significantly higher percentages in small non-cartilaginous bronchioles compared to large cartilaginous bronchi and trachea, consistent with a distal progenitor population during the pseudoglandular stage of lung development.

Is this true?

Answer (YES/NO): NO